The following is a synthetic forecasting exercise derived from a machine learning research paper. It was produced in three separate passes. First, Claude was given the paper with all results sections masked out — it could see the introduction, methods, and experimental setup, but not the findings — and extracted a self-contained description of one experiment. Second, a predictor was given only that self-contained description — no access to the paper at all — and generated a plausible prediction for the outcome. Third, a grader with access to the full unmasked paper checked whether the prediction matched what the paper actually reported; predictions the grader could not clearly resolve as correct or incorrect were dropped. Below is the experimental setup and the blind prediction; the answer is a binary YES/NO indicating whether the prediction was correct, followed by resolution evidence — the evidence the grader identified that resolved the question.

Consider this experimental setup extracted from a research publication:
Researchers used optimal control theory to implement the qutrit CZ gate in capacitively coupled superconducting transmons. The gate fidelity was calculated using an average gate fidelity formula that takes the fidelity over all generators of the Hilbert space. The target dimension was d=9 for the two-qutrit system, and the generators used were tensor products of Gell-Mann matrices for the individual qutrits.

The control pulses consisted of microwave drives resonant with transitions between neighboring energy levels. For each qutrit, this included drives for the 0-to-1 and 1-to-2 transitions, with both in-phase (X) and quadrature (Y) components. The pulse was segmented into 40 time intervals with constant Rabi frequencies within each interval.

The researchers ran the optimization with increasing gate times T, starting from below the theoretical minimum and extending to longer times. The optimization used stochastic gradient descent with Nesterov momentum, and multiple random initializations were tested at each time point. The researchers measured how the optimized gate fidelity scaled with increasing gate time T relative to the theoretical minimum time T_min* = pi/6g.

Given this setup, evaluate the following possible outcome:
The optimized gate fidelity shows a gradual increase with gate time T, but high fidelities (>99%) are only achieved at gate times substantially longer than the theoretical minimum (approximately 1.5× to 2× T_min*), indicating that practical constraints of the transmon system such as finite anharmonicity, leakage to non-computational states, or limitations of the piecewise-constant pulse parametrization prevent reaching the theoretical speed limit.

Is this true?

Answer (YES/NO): NO